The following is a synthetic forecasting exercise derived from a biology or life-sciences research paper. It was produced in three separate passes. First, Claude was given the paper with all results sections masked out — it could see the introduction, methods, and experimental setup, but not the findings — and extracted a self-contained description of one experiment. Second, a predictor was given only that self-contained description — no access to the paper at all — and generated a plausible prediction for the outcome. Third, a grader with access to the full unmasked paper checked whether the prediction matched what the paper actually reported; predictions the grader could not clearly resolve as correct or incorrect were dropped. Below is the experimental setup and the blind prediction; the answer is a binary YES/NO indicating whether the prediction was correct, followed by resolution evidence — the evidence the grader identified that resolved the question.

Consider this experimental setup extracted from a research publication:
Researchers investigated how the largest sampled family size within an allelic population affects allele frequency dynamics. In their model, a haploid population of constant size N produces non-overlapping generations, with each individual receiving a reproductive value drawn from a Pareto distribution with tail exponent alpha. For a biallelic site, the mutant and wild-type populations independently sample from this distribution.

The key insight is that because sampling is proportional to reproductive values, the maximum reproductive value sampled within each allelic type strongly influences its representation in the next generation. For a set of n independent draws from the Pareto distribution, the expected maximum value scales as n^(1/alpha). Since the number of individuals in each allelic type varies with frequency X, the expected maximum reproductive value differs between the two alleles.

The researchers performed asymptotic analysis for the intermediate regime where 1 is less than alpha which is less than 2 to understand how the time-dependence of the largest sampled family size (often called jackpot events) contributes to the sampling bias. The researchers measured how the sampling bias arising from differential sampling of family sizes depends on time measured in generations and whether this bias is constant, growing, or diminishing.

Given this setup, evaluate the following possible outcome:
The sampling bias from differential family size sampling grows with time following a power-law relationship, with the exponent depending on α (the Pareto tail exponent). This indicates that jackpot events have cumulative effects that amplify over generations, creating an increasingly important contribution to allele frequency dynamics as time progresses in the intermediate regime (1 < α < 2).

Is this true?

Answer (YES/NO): NO